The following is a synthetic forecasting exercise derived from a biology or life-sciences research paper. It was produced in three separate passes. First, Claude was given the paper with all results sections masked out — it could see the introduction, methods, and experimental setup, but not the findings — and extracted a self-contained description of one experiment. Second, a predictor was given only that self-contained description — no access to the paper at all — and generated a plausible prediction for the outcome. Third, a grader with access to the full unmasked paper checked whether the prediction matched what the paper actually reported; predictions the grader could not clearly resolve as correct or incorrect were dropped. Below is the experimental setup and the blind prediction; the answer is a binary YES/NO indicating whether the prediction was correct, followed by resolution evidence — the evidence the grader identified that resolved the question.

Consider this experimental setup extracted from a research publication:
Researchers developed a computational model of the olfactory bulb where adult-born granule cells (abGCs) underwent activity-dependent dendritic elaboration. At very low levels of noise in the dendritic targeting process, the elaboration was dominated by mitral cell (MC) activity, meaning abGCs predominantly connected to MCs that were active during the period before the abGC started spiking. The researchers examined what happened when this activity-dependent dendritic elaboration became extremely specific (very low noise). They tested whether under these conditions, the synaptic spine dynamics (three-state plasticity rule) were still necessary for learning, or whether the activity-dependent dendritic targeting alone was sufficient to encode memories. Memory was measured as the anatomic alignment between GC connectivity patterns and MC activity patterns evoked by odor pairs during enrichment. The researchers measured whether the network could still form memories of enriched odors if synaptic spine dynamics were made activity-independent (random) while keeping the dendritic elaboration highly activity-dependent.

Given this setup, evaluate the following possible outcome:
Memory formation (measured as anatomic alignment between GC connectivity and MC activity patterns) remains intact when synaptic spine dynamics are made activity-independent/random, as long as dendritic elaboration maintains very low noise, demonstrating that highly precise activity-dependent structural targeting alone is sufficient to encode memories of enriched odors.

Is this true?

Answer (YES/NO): YES